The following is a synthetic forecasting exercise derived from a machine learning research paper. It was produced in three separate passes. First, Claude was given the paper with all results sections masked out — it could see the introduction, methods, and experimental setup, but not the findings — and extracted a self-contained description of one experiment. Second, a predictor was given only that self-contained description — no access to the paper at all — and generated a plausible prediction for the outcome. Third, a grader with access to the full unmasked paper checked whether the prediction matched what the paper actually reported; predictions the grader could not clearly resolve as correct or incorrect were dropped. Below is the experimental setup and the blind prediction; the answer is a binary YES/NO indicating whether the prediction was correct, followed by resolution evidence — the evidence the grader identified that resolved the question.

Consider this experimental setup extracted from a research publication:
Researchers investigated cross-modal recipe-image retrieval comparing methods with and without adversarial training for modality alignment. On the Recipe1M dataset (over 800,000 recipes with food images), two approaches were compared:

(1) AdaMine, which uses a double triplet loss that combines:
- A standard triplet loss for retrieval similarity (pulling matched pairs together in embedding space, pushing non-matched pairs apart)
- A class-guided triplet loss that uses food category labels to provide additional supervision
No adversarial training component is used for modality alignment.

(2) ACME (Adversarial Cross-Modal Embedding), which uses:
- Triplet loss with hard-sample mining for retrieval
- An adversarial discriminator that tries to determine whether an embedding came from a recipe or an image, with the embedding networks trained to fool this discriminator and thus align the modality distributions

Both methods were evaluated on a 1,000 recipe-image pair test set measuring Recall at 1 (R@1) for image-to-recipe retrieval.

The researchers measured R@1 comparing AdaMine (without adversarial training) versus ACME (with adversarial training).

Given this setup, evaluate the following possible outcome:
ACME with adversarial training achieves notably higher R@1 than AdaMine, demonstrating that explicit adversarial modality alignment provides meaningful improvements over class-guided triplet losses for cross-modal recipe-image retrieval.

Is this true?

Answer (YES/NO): YES